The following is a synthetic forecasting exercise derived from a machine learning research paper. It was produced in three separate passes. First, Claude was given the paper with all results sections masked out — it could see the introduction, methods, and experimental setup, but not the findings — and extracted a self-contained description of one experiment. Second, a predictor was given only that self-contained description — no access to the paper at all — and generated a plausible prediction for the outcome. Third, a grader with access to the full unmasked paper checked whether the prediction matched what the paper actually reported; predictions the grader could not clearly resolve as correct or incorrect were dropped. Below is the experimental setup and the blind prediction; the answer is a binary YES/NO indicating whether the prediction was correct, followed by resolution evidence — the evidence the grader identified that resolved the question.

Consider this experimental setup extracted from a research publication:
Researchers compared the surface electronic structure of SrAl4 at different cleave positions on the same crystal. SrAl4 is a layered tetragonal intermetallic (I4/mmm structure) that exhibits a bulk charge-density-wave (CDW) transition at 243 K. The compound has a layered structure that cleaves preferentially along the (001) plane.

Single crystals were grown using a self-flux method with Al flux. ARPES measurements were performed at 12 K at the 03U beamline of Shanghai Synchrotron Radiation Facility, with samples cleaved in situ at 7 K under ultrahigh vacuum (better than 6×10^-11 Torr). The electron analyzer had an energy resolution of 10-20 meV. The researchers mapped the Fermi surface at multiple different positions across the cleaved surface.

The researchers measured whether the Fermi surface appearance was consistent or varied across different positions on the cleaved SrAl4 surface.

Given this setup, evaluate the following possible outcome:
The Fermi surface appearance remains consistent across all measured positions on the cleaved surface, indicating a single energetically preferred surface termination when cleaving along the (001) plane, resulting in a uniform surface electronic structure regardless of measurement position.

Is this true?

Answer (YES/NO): NO